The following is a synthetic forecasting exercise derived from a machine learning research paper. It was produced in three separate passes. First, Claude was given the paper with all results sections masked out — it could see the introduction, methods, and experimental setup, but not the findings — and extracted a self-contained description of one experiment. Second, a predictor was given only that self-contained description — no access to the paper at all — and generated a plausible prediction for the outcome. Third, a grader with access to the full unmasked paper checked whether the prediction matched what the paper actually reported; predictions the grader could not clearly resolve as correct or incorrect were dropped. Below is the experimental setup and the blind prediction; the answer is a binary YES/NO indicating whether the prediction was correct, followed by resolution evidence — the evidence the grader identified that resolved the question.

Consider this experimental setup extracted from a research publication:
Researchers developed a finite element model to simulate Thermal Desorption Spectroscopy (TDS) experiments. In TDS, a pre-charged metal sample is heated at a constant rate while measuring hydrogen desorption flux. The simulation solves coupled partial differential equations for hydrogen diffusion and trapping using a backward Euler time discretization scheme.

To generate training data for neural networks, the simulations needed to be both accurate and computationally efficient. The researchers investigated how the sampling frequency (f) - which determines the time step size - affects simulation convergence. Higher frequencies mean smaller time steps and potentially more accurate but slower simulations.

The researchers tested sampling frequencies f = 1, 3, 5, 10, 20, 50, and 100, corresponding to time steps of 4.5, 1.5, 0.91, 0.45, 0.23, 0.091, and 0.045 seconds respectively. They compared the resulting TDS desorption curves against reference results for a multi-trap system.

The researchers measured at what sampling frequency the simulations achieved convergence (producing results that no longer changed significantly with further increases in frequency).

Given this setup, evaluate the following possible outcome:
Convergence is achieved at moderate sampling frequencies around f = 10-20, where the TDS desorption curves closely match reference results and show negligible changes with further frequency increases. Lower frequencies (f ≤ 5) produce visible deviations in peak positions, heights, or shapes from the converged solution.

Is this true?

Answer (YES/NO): YES